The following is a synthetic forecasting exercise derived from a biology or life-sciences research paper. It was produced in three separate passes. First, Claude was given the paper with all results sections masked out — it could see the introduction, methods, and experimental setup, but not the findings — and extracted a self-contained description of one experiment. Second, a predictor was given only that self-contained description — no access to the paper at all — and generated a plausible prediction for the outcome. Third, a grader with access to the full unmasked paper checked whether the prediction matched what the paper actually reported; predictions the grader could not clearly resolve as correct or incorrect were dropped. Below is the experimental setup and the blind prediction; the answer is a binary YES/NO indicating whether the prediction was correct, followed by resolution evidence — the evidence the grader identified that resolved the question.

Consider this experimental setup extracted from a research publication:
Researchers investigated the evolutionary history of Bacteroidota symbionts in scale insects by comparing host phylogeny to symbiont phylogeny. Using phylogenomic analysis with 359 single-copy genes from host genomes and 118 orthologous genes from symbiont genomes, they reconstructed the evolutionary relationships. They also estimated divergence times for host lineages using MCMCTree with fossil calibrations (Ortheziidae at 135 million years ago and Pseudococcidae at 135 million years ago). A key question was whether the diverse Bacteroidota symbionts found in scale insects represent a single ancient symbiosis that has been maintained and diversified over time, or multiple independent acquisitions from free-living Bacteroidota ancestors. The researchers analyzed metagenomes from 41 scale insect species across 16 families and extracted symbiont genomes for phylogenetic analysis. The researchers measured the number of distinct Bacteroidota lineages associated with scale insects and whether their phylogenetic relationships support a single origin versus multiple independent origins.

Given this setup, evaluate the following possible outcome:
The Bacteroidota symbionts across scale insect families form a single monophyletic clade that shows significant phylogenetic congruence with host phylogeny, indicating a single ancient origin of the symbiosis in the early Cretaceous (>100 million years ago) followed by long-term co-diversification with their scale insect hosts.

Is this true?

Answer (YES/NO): NO